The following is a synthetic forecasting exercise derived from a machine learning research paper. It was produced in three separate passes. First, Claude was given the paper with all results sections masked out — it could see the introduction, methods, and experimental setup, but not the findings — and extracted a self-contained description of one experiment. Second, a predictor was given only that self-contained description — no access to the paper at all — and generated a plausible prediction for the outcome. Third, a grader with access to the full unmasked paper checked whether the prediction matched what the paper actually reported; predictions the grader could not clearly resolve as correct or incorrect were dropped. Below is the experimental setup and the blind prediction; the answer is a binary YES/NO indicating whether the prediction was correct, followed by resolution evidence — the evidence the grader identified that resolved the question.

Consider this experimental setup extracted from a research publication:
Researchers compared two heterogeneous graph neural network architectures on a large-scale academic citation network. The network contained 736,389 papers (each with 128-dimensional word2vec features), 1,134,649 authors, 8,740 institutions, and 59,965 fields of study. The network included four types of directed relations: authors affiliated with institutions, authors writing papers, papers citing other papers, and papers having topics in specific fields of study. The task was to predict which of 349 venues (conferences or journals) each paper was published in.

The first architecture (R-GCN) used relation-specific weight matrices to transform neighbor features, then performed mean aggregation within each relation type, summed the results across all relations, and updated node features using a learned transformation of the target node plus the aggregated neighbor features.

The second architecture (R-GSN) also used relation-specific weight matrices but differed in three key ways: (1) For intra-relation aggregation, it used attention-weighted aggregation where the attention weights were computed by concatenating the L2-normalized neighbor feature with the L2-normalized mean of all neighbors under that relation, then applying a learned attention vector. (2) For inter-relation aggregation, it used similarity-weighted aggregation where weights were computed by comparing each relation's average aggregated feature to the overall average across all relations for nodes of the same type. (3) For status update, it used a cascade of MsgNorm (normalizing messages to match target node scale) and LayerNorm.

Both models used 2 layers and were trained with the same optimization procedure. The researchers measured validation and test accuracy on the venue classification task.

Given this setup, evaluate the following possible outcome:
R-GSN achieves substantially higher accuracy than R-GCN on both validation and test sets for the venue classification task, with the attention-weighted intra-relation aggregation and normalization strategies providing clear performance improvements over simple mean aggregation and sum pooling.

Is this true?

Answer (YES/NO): YES